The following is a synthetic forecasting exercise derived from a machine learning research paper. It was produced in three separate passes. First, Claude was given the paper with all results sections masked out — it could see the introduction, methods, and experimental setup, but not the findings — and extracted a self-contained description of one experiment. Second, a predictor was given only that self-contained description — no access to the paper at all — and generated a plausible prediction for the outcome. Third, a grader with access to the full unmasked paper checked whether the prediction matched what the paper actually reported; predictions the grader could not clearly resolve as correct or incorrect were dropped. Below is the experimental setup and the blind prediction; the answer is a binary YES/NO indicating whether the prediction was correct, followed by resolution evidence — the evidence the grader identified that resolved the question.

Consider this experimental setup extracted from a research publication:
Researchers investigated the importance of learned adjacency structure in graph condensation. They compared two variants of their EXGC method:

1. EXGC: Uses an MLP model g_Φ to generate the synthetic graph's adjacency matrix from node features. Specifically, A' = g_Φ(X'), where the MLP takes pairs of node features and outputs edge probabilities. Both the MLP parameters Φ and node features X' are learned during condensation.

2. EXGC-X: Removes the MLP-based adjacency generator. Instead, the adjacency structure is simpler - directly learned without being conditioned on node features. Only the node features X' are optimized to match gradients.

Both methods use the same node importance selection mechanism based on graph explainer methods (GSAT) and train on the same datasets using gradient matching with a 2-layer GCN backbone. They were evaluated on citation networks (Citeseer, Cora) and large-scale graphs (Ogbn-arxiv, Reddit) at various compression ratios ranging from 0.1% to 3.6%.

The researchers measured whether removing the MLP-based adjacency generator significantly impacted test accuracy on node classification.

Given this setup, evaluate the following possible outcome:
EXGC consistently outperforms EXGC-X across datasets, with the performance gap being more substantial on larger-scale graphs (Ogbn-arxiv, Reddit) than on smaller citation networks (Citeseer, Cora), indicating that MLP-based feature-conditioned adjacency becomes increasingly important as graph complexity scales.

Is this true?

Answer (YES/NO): NO